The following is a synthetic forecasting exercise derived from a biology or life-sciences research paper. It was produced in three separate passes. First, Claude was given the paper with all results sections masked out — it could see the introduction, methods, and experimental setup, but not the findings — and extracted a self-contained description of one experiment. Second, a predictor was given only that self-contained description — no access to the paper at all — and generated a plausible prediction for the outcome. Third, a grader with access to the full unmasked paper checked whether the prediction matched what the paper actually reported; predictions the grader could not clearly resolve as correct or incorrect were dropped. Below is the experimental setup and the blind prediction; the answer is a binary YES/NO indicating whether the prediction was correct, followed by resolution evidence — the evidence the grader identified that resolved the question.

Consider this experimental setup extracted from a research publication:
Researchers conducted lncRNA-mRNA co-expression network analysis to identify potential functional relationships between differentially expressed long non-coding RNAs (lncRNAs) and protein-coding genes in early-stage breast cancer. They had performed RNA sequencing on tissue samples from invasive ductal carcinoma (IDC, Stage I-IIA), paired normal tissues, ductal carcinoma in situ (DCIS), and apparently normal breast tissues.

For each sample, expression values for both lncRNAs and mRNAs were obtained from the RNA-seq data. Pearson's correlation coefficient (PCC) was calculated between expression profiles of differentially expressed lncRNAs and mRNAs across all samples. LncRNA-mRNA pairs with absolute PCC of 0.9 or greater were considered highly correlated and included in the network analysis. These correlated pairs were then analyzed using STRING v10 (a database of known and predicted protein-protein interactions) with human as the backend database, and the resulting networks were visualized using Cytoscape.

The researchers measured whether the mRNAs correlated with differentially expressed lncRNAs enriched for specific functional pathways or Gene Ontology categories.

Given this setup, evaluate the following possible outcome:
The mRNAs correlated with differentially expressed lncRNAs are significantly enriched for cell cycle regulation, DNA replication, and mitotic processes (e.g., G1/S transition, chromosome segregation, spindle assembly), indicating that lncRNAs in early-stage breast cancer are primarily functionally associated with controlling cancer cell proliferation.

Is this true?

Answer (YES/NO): NO